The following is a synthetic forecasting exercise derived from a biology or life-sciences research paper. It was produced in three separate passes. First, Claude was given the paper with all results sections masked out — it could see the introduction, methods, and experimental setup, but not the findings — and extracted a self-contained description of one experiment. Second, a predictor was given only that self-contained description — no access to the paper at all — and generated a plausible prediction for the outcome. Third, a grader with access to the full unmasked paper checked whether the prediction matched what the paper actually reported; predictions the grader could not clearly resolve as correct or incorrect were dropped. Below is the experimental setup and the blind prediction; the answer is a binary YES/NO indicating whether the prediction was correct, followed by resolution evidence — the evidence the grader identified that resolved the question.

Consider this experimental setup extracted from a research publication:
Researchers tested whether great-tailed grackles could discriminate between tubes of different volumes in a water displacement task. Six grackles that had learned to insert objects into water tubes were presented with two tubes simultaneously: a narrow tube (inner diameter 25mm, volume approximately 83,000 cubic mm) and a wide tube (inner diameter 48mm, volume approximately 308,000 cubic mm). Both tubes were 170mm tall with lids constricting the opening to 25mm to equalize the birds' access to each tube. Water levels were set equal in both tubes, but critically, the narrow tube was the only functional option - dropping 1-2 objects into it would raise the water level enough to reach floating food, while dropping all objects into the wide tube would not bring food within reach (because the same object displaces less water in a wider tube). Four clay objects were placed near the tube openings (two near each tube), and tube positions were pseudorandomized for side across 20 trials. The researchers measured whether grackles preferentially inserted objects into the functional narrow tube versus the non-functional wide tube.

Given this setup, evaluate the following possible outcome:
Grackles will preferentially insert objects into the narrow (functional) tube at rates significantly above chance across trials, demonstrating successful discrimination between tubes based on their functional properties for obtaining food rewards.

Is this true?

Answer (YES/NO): NO